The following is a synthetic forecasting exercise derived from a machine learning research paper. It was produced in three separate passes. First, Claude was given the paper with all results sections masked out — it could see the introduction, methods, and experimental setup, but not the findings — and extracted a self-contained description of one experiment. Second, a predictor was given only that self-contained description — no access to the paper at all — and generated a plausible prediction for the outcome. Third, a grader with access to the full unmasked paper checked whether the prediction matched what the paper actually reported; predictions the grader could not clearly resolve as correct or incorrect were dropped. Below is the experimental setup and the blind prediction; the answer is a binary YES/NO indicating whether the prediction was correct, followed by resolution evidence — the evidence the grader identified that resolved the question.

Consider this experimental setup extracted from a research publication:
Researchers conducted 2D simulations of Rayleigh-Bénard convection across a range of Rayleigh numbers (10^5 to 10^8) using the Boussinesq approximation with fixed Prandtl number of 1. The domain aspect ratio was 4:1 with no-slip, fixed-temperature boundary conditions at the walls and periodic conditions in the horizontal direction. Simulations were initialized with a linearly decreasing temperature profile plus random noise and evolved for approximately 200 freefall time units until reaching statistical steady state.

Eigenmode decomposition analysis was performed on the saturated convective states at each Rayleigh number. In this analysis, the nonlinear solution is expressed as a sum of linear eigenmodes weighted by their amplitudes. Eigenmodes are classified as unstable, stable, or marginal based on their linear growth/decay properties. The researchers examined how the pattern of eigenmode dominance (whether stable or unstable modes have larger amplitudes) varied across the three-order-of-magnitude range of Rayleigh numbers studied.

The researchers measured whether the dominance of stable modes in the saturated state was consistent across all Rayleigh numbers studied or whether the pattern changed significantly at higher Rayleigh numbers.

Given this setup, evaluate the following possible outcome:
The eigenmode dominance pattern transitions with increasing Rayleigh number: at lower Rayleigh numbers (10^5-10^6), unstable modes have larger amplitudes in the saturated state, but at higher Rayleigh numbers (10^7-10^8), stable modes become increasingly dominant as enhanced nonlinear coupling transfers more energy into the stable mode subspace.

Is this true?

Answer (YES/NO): NO